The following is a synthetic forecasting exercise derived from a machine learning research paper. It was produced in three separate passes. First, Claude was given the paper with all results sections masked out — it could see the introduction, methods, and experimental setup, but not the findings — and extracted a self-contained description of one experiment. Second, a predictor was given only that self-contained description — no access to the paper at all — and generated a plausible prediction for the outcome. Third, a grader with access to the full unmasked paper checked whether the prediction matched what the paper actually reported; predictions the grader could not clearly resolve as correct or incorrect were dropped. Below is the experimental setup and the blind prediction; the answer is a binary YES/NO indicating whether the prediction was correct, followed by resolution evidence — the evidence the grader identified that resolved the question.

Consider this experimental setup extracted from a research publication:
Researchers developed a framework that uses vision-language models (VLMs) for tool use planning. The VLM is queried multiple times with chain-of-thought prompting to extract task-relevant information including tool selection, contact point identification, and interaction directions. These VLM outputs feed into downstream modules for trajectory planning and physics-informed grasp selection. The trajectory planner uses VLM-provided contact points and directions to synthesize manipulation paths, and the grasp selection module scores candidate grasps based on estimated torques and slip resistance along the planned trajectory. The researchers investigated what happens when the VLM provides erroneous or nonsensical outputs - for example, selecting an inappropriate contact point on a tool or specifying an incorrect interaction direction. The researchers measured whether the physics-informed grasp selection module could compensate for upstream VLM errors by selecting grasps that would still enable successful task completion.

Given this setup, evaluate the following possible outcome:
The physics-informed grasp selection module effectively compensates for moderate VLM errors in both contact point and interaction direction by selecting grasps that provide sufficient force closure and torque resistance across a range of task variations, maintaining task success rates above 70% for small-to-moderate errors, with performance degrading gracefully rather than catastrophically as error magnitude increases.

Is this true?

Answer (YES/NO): NO